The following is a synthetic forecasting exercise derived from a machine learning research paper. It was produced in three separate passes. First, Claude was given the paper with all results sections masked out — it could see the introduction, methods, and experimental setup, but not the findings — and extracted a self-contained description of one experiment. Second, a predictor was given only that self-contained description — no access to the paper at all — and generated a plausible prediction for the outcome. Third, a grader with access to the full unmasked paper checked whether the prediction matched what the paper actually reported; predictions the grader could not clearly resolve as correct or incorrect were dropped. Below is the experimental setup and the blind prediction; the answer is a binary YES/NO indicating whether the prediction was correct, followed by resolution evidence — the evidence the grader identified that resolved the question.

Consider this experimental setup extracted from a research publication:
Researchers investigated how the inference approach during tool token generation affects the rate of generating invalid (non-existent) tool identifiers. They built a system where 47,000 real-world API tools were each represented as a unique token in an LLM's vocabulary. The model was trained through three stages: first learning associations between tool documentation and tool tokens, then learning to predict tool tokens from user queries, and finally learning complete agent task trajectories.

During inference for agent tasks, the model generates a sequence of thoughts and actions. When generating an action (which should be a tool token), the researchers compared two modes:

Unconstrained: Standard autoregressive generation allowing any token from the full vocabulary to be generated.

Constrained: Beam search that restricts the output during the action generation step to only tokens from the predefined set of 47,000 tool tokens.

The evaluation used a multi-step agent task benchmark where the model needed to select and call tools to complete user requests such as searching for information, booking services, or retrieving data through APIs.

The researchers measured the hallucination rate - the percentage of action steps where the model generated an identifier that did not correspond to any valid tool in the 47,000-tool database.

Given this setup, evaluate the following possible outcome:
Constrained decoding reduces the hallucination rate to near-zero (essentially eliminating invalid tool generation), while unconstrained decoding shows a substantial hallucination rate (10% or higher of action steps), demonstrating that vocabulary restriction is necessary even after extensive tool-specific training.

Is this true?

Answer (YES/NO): NO